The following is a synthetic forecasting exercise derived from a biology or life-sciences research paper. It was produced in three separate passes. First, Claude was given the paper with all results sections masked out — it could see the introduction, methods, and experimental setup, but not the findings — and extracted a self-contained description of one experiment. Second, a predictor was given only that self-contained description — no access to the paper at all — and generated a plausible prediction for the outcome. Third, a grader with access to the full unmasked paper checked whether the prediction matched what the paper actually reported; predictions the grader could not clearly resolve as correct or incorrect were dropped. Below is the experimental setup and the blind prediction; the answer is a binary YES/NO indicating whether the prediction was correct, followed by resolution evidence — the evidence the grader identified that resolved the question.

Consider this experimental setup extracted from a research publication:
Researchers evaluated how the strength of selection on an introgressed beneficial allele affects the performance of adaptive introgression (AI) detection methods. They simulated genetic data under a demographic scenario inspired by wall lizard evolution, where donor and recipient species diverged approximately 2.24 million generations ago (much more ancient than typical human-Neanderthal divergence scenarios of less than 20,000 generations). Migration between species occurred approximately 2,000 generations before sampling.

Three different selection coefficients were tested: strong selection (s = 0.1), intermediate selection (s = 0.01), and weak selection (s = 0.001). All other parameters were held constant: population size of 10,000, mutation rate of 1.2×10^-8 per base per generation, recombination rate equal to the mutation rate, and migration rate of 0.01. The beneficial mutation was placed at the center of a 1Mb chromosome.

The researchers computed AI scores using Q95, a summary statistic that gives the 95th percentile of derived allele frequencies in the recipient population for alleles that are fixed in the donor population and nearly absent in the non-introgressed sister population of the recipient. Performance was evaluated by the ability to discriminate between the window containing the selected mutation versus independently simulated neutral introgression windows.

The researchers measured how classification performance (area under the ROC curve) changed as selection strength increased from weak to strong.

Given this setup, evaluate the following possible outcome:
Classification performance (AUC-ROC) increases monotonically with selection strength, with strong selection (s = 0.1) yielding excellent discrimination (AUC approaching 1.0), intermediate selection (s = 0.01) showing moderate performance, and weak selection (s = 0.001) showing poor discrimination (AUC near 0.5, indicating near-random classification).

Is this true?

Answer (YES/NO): NO